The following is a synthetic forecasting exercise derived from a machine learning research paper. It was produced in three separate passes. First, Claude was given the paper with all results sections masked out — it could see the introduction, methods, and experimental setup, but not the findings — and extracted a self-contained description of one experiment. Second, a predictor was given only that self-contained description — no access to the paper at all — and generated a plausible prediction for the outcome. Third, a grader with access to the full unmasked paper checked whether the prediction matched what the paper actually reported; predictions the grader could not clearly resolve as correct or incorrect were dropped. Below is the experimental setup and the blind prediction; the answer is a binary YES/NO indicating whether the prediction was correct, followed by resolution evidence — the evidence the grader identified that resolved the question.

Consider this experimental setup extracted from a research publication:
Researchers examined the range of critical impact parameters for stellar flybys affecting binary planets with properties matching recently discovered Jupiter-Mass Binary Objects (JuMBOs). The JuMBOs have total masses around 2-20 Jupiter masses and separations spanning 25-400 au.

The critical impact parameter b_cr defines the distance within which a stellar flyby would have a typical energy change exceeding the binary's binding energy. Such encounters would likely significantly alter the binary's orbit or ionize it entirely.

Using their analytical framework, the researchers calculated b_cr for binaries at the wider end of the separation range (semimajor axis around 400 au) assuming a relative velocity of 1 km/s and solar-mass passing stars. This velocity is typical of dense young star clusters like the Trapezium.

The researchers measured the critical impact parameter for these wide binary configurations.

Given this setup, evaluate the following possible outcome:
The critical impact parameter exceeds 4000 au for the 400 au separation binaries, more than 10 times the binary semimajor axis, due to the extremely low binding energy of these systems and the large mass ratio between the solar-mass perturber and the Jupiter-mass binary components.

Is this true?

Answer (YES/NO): YES